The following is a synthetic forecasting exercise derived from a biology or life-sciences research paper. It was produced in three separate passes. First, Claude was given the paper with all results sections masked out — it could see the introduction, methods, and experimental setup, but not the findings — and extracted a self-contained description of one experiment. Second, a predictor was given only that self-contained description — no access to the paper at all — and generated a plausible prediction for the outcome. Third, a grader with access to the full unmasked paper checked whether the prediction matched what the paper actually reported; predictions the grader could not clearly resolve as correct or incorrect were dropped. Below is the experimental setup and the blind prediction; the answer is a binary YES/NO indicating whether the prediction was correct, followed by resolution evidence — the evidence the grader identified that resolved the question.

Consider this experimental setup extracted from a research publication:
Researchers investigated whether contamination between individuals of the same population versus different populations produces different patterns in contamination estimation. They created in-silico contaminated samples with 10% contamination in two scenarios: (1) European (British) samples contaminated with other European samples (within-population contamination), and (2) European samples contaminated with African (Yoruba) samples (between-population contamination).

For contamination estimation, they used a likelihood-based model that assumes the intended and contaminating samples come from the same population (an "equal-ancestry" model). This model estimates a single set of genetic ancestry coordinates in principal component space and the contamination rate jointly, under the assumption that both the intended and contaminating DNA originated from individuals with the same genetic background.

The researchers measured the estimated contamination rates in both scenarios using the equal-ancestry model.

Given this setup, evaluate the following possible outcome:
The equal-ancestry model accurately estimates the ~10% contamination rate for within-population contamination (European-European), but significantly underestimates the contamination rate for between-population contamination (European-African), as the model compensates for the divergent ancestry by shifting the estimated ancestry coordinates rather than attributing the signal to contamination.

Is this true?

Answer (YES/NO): NO